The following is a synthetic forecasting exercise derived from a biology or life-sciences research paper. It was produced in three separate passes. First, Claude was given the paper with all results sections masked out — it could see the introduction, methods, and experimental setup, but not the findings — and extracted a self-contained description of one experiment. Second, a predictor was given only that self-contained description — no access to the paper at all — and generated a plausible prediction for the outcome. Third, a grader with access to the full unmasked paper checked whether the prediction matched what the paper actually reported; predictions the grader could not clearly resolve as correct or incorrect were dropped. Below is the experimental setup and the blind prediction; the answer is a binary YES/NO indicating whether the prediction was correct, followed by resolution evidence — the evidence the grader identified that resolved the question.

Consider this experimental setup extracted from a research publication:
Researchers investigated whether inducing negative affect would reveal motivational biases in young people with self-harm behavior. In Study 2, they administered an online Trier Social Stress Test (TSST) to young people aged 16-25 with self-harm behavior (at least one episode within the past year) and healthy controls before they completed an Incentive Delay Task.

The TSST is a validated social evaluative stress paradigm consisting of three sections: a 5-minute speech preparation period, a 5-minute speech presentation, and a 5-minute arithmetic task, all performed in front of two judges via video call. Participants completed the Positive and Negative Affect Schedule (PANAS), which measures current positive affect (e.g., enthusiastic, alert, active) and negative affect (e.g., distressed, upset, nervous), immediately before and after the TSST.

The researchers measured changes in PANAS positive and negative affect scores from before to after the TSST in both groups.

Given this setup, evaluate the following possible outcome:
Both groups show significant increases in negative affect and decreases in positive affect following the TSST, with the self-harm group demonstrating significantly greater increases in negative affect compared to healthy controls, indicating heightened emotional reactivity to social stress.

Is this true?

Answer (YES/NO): NO